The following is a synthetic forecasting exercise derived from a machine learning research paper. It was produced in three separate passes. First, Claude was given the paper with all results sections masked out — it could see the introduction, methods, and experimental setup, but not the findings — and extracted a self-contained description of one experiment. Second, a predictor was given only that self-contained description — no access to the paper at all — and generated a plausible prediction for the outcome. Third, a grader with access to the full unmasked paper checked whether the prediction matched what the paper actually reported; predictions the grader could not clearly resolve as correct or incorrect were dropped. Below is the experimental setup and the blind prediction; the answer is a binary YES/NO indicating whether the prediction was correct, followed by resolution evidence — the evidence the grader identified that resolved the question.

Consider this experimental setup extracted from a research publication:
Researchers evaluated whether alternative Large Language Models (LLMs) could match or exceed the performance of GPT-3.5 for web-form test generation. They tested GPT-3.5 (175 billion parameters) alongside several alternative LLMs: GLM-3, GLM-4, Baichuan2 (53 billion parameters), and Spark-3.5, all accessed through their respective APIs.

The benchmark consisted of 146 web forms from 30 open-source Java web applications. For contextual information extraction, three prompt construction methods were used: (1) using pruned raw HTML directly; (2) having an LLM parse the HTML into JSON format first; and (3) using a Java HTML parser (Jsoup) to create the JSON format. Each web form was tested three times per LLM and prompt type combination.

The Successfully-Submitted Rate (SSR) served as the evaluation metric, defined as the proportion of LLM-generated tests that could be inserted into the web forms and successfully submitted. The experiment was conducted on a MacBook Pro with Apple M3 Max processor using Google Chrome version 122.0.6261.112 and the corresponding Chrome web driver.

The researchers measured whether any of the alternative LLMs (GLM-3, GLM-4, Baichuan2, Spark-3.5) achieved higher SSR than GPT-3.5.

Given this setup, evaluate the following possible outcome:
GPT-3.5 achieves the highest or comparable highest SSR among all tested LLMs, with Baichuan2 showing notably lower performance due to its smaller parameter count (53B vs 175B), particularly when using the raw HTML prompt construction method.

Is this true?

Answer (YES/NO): NO